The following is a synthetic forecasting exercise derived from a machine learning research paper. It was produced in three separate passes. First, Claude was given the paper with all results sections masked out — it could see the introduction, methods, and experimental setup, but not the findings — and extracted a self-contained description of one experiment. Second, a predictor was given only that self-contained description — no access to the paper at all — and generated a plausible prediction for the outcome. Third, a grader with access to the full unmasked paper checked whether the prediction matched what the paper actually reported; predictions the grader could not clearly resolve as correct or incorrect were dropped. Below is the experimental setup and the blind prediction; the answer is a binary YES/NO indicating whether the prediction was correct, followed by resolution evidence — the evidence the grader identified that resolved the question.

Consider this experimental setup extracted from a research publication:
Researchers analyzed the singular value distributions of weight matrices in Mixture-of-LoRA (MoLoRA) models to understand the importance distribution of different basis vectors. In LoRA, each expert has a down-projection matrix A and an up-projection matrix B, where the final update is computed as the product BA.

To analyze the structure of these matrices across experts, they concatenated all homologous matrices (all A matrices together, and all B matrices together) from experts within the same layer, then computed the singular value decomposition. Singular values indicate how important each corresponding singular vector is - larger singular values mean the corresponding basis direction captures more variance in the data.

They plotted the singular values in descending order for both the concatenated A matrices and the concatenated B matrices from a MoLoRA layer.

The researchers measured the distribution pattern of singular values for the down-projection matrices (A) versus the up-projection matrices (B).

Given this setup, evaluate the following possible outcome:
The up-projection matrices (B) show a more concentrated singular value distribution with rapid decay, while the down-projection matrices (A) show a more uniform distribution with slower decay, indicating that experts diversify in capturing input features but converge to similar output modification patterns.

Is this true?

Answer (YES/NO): NO